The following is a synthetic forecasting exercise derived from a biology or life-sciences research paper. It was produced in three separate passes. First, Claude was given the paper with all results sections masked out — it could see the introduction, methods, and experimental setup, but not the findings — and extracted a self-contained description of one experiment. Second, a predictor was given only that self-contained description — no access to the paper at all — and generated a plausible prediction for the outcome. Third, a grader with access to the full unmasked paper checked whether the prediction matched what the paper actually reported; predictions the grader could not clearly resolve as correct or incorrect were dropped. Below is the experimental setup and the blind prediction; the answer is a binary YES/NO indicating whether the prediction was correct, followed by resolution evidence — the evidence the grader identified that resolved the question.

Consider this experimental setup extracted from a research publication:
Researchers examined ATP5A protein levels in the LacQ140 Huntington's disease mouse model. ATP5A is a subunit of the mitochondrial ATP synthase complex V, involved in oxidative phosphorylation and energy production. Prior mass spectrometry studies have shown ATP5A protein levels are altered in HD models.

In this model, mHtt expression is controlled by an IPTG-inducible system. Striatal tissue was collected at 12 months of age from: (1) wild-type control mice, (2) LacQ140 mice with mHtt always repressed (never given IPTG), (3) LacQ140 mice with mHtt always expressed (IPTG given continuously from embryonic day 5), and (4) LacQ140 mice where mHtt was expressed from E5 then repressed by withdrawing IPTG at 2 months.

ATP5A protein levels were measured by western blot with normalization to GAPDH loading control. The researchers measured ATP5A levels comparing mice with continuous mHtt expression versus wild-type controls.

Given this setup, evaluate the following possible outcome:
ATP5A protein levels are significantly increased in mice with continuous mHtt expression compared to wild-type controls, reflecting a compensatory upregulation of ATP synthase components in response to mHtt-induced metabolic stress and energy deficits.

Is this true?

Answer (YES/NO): NO